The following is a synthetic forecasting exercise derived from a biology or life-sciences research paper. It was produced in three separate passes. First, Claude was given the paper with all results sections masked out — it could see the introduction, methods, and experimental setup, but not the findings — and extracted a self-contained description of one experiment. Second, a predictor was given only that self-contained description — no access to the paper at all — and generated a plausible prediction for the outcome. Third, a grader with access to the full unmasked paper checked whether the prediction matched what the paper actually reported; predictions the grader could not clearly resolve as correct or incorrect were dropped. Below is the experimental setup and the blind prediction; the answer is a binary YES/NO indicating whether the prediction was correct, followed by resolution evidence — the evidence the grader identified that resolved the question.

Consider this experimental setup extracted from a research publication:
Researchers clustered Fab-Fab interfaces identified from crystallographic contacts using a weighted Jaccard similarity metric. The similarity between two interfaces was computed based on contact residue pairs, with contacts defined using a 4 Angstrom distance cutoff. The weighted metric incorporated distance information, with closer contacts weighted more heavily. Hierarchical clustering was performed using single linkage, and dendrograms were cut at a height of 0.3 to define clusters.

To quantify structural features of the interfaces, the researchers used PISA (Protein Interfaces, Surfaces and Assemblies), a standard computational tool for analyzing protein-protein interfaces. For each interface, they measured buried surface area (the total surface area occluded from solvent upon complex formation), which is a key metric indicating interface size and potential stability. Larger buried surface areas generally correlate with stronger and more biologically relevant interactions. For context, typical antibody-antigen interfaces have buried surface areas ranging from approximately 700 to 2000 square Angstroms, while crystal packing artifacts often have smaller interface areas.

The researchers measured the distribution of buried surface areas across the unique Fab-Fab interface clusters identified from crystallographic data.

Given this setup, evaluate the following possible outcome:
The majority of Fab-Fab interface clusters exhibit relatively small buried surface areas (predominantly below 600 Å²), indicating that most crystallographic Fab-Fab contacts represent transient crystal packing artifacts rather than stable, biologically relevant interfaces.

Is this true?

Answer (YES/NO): NO